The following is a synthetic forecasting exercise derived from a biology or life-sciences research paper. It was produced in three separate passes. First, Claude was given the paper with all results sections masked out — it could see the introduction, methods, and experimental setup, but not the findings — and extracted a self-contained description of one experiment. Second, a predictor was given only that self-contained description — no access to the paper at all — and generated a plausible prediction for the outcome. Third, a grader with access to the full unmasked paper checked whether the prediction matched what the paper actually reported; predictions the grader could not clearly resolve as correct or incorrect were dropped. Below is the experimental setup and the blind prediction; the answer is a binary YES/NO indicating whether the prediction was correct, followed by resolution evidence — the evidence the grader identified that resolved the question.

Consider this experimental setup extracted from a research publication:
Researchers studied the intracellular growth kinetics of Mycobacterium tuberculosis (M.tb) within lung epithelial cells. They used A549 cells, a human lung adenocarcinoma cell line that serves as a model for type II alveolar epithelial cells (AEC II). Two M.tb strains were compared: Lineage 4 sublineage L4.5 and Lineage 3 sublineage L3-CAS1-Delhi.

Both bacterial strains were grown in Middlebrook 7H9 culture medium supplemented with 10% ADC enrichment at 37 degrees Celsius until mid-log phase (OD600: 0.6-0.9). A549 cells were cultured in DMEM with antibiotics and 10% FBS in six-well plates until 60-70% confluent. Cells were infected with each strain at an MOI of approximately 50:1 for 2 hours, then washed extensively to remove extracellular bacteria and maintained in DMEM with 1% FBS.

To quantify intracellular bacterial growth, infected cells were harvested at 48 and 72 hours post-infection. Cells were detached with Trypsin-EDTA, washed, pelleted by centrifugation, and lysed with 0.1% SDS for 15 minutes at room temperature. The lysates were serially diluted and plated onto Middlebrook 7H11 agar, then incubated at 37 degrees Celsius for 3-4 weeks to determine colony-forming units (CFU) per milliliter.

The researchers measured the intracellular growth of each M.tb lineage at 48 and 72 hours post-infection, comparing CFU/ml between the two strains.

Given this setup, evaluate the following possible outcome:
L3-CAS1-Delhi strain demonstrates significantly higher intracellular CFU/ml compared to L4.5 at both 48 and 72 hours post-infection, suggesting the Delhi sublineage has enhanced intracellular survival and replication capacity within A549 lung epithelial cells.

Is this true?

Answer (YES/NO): YES